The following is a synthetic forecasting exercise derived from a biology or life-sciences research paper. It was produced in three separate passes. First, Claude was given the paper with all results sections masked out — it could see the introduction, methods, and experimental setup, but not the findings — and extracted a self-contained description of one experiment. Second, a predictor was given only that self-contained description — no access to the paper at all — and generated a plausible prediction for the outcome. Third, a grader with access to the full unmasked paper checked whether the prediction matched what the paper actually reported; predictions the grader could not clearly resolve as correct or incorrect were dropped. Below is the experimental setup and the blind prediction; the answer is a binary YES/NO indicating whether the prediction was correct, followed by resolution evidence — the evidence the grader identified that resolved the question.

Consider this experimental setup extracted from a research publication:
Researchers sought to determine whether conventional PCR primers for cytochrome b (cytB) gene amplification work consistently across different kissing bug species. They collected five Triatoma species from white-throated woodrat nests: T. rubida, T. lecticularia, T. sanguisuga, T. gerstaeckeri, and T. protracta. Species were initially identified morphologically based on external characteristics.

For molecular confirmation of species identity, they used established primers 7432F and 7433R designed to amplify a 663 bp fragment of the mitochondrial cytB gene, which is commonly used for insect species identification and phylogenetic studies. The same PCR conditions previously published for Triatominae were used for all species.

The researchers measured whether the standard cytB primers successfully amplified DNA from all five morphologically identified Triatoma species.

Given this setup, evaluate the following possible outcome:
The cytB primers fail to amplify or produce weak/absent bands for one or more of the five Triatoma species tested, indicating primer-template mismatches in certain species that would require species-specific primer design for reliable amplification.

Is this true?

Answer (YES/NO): YES